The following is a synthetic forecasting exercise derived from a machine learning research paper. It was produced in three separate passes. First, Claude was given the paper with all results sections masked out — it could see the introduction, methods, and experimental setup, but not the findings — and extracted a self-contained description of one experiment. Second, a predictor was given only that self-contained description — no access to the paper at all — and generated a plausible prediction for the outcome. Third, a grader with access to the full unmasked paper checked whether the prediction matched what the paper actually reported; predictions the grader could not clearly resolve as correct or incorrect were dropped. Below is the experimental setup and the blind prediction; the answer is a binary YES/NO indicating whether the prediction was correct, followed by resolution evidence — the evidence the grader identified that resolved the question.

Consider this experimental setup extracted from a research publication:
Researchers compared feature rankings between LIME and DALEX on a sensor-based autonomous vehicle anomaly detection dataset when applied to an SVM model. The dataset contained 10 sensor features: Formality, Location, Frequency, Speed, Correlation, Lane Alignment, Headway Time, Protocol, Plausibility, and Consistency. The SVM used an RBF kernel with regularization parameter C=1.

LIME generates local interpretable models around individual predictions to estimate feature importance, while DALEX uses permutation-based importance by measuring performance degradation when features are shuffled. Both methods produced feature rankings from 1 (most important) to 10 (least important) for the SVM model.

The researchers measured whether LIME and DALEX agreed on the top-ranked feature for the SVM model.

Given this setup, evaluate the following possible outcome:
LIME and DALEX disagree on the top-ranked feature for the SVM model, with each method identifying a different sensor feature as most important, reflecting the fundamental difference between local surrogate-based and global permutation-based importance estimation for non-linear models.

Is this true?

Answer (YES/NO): NO